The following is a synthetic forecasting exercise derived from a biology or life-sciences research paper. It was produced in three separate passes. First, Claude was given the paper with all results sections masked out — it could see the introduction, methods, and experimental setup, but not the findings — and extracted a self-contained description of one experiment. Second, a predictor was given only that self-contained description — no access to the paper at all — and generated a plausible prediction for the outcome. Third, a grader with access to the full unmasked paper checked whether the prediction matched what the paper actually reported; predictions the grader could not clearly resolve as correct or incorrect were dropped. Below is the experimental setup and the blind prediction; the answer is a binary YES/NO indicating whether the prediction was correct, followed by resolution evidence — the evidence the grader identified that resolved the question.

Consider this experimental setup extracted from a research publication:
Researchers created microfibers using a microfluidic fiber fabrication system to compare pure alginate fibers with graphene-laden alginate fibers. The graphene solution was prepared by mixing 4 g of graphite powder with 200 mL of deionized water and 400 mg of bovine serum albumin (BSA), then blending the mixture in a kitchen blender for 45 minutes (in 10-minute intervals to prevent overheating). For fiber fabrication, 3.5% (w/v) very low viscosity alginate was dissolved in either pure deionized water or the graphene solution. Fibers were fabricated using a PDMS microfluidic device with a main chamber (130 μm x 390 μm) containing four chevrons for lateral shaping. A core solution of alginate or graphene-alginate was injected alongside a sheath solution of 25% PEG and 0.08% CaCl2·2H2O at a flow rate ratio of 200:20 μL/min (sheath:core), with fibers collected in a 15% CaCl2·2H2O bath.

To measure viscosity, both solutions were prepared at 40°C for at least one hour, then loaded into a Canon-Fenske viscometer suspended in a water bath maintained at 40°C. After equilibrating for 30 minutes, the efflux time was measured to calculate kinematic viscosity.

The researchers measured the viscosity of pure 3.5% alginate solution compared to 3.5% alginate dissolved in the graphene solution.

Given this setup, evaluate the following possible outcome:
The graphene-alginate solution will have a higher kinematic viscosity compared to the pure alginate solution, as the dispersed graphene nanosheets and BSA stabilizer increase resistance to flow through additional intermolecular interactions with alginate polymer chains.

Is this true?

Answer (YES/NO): YES